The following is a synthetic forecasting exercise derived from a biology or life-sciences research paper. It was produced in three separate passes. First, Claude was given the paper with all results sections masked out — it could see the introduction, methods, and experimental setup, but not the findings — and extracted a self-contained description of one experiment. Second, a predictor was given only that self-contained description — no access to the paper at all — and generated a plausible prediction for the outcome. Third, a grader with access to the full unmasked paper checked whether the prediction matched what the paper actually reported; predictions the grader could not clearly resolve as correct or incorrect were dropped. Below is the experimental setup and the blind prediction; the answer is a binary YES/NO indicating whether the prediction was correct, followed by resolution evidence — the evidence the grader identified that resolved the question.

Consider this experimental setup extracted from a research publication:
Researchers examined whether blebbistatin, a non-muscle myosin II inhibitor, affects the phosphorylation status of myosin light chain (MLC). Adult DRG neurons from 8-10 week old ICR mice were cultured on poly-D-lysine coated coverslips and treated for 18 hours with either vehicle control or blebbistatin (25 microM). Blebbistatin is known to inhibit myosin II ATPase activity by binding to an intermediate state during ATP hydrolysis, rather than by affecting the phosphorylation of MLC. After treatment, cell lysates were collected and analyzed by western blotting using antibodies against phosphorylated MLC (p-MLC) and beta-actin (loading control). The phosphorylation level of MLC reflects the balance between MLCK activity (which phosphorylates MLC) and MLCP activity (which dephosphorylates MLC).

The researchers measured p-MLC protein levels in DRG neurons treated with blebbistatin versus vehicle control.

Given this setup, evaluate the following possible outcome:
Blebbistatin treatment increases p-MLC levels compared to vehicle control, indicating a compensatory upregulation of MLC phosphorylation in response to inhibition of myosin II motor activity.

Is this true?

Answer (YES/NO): NO